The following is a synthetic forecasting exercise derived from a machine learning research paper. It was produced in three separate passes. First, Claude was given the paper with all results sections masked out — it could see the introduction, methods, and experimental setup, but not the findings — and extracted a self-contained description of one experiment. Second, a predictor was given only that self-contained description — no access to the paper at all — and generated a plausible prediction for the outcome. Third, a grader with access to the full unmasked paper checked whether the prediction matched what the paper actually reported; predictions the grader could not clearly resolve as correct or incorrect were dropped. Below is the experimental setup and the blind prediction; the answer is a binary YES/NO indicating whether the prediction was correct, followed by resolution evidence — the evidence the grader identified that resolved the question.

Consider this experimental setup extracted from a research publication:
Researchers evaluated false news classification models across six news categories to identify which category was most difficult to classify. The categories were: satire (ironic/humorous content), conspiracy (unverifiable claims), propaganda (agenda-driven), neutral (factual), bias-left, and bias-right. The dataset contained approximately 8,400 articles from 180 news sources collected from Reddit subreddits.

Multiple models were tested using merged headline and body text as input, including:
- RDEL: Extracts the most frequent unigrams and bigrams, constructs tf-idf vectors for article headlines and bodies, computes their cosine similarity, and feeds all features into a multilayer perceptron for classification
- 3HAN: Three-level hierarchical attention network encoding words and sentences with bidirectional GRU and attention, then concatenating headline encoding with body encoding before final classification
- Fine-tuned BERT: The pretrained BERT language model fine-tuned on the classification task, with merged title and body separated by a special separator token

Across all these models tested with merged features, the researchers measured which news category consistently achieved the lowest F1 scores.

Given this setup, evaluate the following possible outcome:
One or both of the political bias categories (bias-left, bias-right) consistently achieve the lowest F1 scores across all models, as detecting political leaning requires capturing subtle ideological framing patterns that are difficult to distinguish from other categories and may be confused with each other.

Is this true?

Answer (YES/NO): YES